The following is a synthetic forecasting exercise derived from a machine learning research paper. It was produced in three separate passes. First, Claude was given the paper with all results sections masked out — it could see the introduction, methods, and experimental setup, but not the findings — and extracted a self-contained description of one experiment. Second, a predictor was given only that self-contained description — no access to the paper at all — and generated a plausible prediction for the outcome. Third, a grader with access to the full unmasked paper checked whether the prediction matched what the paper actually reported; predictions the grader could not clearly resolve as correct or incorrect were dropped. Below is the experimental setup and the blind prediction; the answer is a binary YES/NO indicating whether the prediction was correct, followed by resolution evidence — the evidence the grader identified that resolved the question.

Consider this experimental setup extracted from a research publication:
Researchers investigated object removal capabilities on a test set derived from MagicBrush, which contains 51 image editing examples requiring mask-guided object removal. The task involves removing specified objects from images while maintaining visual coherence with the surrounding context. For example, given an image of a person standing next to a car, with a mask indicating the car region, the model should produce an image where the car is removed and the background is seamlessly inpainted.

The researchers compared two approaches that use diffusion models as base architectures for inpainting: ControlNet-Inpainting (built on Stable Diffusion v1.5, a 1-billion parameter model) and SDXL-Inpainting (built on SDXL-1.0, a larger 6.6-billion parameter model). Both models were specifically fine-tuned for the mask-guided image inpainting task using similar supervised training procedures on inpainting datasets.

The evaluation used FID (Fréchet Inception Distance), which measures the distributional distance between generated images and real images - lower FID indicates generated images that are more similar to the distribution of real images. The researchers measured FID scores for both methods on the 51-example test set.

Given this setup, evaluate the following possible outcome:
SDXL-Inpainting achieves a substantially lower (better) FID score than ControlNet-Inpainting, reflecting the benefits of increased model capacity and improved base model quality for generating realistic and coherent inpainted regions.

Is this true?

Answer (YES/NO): YES